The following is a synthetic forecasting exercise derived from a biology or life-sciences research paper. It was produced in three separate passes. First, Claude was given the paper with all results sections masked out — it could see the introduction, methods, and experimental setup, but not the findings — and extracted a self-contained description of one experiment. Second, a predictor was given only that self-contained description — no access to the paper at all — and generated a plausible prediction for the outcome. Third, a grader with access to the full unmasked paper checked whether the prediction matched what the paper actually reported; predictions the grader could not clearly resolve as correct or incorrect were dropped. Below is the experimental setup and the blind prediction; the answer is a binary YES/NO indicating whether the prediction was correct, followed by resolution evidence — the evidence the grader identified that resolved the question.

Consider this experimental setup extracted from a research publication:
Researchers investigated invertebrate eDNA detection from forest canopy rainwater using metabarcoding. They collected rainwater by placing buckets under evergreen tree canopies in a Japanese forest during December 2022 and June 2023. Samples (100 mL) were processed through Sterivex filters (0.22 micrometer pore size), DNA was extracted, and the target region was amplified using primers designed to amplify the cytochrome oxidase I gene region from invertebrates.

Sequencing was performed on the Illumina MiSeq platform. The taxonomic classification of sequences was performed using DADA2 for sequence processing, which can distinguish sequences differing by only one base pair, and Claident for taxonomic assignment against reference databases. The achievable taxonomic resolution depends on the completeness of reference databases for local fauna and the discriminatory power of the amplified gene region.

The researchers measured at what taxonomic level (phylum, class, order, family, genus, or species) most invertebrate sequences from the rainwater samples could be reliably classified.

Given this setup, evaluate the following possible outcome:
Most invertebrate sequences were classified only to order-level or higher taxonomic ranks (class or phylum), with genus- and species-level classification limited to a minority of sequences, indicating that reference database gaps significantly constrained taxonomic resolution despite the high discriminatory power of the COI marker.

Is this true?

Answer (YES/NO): NO